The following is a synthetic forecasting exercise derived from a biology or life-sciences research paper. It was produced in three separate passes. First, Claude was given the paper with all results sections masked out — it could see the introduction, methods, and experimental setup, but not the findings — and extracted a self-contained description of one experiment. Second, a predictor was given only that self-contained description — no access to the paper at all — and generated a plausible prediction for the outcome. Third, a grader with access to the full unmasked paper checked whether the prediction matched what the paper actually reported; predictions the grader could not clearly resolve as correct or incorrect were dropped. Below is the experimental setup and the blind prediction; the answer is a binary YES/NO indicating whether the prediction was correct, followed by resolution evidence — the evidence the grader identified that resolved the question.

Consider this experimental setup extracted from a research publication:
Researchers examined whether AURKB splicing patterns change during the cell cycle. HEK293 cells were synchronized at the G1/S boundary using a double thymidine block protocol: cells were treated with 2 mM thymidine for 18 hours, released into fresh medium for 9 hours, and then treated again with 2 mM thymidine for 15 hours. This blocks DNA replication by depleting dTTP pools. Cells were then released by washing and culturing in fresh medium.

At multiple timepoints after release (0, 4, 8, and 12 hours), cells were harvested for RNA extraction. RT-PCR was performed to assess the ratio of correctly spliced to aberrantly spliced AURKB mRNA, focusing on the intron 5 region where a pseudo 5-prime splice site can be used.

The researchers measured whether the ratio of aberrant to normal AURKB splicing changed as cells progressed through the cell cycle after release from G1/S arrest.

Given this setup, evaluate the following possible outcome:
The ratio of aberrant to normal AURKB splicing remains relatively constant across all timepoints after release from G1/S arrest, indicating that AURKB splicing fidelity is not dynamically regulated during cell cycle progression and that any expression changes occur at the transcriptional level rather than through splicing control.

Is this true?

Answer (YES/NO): NO